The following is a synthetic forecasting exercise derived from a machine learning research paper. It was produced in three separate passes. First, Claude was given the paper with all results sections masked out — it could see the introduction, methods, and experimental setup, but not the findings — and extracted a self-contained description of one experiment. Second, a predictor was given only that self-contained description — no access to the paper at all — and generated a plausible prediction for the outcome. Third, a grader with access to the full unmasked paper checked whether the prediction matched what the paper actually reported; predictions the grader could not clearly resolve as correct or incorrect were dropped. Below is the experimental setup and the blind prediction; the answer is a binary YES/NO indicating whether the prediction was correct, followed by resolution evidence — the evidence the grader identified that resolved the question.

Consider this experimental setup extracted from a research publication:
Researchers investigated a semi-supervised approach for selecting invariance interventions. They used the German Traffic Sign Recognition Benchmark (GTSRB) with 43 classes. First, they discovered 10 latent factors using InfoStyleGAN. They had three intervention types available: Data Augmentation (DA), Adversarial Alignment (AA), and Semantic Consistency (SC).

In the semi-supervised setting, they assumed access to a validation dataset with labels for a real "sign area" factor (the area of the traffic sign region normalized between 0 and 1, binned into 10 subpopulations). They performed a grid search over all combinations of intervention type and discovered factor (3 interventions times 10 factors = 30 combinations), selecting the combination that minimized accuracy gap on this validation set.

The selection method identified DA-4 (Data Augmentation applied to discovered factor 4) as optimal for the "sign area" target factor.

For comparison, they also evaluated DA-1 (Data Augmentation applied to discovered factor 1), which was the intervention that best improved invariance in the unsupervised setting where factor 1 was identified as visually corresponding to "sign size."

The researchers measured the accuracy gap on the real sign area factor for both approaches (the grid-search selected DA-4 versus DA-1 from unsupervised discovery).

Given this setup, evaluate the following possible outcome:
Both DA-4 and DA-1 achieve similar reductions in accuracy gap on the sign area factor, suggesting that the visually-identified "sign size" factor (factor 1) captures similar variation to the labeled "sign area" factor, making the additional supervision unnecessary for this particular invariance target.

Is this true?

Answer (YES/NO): NO